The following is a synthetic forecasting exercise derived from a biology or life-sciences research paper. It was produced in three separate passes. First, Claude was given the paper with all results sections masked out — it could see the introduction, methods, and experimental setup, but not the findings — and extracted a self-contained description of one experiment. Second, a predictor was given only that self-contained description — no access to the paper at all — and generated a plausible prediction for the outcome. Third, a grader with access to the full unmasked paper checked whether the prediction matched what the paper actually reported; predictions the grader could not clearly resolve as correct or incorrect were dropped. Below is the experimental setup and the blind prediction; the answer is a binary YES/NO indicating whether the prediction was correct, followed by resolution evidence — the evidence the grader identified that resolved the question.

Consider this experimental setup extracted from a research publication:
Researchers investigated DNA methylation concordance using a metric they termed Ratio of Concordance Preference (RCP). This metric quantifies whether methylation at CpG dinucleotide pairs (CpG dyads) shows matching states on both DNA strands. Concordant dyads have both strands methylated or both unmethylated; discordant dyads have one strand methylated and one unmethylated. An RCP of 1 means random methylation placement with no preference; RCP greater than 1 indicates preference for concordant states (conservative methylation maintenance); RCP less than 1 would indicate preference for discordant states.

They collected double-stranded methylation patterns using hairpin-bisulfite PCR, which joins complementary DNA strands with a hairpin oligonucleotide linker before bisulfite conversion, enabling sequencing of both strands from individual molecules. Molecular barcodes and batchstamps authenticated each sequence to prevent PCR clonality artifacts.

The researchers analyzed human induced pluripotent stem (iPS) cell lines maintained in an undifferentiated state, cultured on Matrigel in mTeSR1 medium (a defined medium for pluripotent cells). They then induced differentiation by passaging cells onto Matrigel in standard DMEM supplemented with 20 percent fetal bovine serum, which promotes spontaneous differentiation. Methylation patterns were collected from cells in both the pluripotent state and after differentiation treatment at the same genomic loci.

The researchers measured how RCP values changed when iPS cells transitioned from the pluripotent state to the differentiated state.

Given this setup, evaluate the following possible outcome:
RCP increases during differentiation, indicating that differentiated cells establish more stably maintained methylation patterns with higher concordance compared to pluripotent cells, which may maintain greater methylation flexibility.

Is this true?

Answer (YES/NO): YES